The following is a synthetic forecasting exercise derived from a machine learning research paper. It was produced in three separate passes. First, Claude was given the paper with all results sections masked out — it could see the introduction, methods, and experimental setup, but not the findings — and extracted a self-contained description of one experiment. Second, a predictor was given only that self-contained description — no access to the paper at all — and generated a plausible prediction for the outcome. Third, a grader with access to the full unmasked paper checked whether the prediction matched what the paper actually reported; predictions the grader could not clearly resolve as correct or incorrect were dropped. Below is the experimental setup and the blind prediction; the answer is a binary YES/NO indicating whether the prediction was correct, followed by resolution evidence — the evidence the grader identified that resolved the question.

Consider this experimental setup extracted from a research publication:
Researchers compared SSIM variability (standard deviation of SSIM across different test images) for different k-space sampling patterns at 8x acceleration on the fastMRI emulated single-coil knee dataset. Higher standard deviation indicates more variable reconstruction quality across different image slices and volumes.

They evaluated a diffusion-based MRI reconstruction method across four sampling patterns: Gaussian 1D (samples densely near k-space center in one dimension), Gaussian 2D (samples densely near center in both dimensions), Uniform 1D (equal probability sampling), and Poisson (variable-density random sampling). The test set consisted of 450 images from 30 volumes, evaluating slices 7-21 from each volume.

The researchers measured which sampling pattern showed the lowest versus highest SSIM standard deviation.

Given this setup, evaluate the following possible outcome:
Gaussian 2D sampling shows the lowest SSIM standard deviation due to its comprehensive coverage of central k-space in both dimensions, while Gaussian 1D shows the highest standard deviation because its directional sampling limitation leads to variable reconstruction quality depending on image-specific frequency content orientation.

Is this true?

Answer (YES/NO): NO